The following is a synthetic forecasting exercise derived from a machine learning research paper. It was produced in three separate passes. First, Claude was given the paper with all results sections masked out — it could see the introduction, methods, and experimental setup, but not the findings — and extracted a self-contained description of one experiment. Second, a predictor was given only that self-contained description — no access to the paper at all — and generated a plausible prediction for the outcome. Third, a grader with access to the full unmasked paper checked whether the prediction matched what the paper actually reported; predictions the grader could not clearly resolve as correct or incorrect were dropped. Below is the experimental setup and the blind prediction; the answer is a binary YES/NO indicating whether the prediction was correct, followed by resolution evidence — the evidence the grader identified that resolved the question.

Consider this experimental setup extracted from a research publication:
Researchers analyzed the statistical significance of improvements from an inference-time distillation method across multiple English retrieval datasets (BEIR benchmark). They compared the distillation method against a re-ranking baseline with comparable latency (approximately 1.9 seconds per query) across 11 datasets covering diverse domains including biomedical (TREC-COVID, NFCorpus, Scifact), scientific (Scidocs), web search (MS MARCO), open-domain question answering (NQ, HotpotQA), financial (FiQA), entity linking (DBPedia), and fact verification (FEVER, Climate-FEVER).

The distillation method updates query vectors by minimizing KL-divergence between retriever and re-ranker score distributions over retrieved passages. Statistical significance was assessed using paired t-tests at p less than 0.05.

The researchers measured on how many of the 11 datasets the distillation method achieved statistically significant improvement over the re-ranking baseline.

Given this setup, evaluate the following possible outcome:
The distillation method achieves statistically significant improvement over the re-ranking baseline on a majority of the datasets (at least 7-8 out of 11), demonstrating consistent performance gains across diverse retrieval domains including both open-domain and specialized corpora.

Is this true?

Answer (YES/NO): YES